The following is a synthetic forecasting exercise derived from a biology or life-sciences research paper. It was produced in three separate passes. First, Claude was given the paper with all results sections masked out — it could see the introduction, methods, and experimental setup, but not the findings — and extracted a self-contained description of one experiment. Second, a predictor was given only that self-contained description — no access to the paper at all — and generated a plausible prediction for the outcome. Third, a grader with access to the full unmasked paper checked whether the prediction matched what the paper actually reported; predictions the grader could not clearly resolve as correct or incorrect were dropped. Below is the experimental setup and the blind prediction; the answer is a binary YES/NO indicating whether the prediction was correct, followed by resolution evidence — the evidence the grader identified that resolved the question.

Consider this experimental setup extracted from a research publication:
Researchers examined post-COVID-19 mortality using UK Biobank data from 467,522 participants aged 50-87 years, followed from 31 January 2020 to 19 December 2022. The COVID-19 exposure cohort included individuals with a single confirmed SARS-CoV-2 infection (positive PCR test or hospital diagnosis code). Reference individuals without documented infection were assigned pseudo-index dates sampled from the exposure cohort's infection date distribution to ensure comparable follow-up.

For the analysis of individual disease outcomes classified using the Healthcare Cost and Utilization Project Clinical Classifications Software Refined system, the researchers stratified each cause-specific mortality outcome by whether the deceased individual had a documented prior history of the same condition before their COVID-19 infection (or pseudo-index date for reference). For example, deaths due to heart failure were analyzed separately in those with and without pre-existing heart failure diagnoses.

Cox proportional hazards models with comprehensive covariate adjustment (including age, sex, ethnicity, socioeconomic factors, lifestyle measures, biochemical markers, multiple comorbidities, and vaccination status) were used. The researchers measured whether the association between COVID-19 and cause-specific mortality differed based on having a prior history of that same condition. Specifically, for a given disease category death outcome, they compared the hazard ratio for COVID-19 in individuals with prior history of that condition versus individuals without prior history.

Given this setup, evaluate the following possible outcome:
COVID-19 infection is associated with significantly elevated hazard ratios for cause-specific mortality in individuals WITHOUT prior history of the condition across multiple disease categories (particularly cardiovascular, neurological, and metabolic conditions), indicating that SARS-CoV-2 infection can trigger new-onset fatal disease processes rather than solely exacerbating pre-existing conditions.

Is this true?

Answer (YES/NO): YES